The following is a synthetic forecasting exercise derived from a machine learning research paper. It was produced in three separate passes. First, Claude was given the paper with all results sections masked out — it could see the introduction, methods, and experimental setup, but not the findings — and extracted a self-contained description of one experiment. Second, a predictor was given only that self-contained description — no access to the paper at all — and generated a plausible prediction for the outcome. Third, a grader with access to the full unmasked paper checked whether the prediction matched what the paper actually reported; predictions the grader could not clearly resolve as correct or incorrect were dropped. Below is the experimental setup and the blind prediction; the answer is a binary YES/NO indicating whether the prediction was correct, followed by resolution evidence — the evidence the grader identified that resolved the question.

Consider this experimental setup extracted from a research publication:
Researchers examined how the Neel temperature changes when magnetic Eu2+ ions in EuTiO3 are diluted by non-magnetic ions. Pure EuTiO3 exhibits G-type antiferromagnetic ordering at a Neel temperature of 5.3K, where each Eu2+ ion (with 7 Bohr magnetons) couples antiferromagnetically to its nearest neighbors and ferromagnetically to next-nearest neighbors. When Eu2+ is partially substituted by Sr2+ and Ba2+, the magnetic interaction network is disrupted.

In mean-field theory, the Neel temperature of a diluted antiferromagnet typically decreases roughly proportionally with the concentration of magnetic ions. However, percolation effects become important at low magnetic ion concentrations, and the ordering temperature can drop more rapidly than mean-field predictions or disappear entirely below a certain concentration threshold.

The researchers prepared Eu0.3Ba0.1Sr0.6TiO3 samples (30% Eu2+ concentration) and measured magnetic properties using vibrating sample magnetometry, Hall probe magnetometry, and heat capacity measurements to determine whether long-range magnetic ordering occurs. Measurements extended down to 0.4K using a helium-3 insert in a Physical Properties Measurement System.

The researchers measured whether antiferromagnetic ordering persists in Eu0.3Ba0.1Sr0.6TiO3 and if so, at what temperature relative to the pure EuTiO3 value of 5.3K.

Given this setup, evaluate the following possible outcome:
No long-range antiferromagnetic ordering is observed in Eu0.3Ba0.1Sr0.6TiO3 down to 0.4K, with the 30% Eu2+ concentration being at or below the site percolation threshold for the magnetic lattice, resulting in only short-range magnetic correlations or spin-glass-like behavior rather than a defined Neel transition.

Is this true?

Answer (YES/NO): NO